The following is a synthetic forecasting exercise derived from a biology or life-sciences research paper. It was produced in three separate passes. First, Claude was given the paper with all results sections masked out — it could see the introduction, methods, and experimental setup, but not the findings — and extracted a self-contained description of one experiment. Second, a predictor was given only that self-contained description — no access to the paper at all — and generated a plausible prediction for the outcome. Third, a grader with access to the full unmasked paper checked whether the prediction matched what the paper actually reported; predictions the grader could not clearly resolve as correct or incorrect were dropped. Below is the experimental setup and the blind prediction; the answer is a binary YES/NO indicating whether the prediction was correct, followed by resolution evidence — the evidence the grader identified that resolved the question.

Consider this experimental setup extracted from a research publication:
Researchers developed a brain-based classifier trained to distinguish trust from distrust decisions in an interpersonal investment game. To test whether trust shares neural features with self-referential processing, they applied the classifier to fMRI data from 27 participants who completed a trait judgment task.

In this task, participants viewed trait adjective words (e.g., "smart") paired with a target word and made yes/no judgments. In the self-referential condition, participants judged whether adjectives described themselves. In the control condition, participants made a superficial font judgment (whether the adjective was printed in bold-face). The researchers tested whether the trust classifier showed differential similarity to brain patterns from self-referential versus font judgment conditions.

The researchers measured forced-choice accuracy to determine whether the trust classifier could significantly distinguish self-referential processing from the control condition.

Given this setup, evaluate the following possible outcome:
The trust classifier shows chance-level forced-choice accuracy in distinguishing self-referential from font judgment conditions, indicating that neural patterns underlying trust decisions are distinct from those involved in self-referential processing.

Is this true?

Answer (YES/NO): YES